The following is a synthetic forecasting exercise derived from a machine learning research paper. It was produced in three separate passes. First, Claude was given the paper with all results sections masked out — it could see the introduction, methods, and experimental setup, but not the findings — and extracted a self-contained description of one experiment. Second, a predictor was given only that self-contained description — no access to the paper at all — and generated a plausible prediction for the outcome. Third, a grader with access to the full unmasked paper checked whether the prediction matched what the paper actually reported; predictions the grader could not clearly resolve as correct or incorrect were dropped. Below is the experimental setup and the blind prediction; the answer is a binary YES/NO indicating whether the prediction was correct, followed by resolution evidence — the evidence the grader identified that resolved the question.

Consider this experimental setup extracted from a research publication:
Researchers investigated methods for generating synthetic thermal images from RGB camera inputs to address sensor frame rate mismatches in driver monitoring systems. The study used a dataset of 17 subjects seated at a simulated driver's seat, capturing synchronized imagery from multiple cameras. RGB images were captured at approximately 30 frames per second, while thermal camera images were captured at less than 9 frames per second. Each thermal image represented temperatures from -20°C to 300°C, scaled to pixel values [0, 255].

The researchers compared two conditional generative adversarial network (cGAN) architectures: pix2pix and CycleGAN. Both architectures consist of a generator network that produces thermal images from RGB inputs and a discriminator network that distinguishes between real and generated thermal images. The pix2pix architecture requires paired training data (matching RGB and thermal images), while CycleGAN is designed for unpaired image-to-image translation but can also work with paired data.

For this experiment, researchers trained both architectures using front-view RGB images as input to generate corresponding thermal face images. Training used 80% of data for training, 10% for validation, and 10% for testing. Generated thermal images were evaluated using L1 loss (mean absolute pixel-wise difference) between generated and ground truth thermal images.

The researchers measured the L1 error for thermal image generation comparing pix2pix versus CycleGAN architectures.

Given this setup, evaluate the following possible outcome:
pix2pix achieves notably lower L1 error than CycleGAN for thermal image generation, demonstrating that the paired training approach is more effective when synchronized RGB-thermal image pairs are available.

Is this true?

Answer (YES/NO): YES